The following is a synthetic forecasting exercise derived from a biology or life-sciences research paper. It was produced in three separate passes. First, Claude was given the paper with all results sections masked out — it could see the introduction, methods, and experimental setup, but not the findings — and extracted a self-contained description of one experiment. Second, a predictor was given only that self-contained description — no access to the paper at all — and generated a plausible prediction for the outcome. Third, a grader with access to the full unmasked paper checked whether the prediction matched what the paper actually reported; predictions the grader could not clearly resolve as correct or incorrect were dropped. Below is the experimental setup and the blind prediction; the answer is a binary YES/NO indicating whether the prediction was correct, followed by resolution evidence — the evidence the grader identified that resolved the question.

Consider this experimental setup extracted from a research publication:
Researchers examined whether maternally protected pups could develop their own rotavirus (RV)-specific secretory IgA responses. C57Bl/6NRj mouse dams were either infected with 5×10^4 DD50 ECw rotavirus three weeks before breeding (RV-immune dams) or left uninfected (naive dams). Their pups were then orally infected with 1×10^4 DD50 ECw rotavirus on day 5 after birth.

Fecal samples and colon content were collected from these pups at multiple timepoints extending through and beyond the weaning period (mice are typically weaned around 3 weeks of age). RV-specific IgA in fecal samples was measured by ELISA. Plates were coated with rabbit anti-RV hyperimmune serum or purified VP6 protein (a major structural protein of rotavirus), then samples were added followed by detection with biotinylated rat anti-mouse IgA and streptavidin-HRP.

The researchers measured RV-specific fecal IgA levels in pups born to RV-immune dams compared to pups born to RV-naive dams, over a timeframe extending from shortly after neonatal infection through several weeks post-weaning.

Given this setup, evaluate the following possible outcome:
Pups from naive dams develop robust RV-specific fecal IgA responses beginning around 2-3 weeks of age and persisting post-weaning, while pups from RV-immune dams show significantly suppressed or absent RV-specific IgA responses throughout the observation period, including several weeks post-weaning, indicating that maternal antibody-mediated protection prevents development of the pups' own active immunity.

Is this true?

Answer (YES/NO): NO